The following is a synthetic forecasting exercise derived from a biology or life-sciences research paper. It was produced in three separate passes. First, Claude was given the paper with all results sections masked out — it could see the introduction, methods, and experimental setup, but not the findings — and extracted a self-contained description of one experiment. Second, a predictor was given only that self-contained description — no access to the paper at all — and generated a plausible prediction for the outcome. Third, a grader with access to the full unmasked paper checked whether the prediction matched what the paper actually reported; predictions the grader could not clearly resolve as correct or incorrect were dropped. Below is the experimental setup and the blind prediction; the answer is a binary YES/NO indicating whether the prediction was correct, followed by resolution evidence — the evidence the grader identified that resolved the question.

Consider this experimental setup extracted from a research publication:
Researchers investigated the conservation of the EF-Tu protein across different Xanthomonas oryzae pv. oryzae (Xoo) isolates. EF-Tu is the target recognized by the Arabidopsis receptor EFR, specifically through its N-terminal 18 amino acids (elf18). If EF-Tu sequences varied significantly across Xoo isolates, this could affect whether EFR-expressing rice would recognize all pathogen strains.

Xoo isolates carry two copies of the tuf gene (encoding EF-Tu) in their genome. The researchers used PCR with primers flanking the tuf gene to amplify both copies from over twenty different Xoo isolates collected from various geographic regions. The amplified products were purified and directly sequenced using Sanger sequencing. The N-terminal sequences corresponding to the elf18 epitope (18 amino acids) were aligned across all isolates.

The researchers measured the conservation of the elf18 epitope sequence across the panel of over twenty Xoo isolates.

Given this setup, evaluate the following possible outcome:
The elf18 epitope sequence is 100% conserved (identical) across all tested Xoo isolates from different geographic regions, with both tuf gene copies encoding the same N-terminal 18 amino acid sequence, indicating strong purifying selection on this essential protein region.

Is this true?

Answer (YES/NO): YES